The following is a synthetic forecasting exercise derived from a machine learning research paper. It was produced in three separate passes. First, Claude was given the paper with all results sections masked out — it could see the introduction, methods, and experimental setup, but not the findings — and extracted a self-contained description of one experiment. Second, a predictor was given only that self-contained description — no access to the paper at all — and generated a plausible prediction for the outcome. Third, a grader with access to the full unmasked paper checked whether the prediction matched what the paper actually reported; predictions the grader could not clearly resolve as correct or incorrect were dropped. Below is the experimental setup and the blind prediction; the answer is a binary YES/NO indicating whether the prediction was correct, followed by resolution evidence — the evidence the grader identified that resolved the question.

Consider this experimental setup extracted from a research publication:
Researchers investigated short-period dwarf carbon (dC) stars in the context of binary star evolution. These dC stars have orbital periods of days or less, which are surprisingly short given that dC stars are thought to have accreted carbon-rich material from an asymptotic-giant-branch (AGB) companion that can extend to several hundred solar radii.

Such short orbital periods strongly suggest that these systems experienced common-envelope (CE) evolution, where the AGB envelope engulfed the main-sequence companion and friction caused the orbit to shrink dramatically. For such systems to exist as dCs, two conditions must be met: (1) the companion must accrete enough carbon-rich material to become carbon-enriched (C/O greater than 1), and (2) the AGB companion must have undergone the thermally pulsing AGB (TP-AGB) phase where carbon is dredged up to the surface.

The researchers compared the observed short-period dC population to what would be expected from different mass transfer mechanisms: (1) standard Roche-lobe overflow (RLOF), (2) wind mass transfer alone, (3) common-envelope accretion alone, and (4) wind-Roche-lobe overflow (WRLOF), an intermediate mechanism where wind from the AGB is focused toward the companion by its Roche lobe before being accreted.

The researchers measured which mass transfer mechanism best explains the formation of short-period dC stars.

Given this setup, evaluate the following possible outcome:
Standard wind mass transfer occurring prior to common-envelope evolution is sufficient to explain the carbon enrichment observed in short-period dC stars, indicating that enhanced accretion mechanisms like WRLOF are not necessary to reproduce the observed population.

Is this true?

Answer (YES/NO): NO